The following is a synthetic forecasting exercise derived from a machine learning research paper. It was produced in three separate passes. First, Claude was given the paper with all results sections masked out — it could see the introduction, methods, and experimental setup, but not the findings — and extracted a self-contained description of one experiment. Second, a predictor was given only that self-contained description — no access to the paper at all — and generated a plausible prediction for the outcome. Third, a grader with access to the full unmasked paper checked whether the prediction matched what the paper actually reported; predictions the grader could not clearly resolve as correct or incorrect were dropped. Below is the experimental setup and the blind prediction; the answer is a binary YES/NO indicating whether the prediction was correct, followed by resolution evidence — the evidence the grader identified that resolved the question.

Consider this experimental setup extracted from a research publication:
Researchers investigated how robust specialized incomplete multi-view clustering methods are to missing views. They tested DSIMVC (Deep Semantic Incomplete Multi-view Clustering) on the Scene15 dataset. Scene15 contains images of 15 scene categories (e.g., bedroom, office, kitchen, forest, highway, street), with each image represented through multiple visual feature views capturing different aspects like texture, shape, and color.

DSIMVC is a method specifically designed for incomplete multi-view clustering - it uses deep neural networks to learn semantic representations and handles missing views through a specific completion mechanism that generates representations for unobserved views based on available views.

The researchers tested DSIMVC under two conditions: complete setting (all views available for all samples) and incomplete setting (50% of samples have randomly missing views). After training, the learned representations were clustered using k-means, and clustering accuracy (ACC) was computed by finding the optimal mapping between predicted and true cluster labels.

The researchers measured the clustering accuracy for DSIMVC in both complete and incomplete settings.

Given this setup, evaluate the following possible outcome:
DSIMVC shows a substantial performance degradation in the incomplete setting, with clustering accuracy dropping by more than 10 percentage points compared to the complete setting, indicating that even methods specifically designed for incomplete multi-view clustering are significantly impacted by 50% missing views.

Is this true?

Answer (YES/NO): NO